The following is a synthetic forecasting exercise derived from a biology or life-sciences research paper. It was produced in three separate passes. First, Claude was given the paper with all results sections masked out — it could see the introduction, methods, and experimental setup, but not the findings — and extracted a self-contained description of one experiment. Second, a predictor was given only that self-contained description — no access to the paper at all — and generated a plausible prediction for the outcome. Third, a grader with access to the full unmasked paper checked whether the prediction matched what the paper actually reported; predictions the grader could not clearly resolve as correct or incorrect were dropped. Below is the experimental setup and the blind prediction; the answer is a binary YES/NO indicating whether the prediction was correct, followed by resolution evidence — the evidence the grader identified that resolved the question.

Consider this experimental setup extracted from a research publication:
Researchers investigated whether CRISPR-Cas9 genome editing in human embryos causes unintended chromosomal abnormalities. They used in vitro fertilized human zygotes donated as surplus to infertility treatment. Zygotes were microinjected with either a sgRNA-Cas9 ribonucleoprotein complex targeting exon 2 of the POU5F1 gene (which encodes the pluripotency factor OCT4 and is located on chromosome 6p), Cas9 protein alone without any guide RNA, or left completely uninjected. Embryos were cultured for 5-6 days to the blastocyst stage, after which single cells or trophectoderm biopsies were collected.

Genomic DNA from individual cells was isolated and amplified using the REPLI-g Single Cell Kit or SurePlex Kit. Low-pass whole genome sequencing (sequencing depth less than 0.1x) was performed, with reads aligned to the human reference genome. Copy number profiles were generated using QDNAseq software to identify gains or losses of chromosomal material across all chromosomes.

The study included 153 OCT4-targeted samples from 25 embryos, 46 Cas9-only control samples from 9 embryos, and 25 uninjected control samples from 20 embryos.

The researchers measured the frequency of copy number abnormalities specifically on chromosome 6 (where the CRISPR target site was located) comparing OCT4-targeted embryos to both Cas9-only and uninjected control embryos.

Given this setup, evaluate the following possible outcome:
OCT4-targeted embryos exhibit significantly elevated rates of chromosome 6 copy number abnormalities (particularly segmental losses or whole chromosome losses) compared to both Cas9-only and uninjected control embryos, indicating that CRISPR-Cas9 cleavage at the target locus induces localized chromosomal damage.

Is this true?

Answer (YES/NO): YES